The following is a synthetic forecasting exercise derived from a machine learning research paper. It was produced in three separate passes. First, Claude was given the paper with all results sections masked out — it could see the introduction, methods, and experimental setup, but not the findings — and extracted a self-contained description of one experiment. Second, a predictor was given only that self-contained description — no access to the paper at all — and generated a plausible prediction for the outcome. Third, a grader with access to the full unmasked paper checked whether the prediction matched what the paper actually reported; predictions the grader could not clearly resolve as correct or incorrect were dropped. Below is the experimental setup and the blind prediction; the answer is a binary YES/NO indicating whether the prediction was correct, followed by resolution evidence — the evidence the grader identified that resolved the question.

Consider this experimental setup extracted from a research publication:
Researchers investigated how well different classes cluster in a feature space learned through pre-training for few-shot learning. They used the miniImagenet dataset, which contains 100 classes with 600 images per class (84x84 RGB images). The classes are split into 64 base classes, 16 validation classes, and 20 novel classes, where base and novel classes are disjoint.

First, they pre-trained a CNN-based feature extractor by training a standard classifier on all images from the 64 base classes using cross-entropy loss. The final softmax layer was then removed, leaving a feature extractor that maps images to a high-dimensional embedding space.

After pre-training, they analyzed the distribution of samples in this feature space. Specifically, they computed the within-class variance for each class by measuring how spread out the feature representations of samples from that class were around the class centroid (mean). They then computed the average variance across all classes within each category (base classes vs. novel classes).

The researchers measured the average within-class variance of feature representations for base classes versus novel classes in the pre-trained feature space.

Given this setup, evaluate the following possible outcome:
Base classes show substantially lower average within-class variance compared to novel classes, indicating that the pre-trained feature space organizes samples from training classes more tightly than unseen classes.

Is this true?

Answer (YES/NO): NO